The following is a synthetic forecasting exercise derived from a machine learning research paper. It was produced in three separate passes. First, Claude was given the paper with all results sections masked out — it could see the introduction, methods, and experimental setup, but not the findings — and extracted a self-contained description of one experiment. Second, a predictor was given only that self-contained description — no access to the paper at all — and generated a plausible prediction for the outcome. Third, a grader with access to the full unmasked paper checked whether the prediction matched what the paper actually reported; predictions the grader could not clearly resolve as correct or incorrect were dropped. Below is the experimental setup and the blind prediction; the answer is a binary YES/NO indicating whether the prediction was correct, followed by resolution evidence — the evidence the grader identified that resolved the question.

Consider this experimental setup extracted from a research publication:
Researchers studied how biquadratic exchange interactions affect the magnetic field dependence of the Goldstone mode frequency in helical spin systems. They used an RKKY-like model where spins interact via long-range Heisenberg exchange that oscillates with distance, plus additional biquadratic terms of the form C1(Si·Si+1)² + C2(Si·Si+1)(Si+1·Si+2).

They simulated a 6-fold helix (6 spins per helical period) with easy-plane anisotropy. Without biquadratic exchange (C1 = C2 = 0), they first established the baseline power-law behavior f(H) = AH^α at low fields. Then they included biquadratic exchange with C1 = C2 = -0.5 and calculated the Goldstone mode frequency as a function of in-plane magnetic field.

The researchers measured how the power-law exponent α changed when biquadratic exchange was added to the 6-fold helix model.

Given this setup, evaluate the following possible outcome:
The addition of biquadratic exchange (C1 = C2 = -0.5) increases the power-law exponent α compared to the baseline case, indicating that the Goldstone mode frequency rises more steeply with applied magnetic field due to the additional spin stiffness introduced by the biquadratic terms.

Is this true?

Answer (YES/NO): NO